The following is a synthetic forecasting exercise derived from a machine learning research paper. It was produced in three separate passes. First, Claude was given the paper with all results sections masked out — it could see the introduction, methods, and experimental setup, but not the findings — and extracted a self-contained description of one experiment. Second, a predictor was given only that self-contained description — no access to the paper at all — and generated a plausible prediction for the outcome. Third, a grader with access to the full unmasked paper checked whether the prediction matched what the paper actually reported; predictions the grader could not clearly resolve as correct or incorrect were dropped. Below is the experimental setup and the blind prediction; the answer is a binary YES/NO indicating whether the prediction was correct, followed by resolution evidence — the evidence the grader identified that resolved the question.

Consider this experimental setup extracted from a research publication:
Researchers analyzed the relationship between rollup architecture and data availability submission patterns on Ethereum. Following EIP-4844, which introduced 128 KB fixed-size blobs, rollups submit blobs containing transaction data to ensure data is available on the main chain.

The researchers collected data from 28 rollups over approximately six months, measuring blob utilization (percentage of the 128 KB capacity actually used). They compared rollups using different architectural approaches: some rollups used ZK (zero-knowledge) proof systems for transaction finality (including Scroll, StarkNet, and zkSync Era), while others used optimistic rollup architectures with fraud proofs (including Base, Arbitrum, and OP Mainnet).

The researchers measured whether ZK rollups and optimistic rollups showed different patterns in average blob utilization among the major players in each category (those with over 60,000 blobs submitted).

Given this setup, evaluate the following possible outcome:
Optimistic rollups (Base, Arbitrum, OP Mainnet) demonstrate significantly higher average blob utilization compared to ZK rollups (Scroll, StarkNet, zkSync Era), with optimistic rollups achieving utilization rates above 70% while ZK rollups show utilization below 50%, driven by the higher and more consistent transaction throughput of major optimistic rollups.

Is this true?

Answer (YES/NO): NO